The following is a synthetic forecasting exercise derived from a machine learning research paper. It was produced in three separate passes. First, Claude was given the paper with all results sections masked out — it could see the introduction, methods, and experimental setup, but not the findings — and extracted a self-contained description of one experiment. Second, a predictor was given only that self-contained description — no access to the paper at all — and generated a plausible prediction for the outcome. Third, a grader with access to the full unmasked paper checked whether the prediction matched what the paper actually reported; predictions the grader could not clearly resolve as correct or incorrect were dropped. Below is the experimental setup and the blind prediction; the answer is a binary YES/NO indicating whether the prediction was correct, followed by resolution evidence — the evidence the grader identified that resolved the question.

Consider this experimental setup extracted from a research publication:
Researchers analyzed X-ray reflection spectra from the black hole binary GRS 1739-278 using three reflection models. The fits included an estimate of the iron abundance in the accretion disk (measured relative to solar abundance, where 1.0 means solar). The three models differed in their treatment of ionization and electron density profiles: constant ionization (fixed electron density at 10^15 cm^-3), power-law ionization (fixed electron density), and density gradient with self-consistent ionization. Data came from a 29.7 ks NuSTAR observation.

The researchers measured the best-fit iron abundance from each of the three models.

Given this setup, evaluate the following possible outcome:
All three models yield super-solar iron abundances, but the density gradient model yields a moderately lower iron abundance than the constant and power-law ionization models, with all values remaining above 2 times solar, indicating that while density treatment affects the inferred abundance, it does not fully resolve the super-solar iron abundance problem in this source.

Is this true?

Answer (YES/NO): NO